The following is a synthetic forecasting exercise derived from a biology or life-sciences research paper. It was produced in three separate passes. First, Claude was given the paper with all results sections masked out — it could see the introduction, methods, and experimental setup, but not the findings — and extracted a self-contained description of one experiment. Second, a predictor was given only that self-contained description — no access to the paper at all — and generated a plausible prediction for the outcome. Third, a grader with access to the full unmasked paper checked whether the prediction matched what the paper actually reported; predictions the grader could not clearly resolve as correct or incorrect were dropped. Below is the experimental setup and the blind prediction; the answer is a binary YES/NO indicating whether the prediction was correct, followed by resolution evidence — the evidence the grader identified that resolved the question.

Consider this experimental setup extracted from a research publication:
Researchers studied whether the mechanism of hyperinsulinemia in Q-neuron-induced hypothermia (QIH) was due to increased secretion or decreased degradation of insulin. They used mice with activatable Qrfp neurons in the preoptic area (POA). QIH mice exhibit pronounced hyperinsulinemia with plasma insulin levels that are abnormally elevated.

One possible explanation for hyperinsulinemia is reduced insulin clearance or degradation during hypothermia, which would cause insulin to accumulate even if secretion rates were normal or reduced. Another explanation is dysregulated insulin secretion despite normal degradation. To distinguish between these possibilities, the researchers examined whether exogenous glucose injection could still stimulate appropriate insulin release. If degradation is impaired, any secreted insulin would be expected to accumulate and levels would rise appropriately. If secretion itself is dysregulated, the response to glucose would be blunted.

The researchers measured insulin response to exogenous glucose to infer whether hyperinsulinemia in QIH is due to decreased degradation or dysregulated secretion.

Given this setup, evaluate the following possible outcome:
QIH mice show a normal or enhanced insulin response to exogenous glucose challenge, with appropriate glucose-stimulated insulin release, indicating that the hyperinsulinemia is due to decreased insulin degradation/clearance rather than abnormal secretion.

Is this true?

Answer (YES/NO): NO